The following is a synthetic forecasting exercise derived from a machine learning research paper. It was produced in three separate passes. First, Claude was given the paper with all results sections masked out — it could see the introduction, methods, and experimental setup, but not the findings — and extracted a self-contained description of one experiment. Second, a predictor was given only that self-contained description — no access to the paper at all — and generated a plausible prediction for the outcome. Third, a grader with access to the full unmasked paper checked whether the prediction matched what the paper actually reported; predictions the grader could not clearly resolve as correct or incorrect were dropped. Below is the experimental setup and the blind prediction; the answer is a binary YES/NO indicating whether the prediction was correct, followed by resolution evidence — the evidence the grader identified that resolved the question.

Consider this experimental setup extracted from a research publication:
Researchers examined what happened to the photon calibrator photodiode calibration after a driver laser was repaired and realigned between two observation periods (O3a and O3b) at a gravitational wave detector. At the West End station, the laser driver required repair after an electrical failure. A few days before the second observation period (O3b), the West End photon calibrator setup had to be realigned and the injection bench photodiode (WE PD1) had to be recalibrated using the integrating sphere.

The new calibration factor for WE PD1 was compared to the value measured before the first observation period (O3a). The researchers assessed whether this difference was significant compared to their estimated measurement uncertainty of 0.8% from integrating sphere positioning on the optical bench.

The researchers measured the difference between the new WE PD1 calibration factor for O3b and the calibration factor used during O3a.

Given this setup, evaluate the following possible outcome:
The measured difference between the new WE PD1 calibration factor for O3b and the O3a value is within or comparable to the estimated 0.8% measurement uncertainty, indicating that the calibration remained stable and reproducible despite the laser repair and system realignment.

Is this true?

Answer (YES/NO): NO